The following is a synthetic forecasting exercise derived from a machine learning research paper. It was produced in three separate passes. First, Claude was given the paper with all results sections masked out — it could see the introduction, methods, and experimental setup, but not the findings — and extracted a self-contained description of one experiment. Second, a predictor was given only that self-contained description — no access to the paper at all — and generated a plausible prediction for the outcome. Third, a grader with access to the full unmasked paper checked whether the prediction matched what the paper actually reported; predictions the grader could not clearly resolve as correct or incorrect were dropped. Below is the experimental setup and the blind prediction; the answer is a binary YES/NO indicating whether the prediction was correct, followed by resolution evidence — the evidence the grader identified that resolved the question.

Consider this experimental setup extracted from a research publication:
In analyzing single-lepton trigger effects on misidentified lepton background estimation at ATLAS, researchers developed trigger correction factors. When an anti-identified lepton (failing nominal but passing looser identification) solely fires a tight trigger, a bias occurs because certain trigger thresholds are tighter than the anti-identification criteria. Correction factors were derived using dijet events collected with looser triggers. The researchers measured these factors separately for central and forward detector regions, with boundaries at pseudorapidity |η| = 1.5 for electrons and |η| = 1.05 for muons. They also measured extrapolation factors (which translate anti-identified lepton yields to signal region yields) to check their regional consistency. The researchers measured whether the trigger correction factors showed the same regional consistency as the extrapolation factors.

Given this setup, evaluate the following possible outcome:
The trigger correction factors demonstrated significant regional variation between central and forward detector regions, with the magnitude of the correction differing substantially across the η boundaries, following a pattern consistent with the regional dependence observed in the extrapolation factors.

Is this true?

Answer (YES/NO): NO